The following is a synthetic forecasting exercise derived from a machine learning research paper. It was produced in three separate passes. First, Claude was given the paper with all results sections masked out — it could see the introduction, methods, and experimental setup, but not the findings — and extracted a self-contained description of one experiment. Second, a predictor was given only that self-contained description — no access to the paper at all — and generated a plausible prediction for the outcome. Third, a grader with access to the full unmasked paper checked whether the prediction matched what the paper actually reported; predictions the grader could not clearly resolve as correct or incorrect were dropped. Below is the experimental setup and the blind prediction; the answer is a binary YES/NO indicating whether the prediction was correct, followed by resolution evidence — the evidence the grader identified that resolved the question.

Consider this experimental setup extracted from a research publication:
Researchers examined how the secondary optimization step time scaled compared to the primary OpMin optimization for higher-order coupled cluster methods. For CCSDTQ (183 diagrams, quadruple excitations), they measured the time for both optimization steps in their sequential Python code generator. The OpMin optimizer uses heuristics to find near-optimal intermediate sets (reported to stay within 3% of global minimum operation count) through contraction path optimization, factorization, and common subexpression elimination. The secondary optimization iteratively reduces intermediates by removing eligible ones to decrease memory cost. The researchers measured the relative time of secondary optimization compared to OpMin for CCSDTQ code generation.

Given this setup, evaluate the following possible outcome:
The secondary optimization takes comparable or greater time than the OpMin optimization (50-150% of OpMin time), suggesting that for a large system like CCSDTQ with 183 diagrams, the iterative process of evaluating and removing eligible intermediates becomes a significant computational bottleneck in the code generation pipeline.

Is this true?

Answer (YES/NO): NO